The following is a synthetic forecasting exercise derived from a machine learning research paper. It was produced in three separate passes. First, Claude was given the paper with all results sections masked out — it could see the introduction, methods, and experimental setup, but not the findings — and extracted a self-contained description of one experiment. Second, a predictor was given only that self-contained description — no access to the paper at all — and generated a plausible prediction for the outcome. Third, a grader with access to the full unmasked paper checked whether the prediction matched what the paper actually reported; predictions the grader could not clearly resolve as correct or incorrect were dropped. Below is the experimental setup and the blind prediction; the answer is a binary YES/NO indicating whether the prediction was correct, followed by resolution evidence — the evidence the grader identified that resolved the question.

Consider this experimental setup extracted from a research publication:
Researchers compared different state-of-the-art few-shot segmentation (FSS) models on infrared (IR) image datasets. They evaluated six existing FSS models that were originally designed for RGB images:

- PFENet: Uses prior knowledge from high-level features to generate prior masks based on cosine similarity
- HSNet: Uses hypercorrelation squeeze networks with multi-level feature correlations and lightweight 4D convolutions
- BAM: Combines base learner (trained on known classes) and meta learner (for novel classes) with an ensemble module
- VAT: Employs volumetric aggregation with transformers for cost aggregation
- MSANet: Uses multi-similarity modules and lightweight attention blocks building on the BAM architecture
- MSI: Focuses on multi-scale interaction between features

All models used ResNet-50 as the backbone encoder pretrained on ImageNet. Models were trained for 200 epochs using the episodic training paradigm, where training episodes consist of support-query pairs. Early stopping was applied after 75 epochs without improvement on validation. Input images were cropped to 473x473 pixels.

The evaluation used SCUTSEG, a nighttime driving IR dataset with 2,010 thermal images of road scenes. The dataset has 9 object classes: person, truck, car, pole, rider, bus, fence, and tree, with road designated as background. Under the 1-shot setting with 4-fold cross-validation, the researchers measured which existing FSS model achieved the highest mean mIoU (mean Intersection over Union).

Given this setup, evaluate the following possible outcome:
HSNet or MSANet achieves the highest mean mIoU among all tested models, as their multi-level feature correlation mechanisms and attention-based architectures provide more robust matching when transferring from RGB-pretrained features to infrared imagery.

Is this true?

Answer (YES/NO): YES